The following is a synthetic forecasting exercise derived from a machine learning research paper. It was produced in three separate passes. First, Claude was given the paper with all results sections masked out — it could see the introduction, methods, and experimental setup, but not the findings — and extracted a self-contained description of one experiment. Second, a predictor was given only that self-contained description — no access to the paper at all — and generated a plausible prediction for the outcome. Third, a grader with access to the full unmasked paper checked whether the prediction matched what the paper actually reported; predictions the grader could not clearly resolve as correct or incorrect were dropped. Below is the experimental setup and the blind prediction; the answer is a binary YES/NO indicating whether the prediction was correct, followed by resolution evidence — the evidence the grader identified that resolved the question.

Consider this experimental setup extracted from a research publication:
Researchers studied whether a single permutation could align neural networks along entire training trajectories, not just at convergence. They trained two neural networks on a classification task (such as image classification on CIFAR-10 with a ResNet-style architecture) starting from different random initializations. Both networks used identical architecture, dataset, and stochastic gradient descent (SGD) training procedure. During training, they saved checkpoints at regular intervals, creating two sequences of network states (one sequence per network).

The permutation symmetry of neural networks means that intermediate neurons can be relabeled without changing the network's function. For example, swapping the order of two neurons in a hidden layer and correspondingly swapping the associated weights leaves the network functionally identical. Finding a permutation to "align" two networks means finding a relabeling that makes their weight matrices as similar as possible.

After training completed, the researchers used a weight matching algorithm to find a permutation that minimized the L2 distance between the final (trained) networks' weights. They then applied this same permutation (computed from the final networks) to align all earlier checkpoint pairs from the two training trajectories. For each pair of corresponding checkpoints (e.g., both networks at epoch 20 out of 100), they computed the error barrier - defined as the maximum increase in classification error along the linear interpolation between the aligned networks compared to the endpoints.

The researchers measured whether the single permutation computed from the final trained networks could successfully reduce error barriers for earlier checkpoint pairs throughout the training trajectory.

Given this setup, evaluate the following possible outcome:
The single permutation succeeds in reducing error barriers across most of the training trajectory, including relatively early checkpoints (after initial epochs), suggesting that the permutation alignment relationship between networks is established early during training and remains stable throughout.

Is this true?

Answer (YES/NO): YES